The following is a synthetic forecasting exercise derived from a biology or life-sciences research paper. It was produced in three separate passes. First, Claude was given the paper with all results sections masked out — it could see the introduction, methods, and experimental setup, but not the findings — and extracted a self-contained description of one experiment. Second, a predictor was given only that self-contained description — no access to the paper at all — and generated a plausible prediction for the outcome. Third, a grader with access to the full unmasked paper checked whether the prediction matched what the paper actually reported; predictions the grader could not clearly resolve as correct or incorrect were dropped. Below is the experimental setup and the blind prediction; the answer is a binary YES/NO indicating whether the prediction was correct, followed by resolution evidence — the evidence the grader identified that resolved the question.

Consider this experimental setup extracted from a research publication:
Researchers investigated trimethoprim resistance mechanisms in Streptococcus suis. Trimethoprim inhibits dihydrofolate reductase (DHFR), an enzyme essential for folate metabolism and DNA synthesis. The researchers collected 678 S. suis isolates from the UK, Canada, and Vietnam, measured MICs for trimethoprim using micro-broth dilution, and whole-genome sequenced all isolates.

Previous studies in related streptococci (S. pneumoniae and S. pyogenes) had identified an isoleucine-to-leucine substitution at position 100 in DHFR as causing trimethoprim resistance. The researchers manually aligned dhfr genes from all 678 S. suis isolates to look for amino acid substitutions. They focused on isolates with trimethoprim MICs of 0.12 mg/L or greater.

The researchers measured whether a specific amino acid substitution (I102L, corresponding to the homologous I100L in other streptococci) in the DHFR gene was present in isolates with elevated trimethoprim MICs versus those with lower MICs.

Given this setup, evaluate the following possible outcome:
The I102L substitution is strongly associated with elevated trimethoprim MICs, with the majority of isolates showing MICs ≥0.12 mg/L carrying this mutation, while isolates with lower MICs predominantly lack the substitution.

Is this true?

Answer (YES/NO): YES